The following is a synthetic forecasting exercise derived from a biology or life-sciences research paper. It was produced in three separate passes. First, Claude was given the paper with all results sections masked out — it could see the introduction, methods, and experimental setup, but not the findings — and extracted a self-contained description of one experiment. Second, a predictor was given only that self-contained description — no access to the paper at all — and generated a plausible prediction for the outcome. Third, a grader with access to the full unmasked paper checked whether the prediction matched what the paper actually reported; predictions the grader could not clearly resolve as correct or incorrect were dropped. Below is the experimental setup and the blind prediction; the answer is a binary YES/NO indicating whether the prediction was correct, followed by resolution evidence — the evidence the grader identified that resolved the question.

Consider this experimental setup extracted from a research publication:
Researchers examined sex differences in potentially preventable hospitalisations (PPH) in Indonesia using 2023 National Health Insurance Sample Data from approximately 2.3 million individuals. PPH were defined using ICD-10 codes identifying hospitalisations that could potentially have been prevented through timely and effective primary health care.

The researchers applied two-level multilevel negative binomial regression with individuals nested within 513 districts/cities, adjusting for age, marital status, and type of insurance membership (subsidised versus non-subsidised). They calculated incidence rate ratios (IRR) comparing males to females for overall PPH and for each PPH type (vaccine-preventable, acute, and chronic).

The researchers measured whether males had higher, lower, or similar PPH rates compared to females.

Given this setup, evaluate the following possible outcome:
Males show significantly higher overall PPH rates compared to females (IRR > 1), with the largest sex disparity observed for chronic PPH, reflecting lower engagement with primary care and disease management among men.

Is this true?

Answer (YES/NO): NO